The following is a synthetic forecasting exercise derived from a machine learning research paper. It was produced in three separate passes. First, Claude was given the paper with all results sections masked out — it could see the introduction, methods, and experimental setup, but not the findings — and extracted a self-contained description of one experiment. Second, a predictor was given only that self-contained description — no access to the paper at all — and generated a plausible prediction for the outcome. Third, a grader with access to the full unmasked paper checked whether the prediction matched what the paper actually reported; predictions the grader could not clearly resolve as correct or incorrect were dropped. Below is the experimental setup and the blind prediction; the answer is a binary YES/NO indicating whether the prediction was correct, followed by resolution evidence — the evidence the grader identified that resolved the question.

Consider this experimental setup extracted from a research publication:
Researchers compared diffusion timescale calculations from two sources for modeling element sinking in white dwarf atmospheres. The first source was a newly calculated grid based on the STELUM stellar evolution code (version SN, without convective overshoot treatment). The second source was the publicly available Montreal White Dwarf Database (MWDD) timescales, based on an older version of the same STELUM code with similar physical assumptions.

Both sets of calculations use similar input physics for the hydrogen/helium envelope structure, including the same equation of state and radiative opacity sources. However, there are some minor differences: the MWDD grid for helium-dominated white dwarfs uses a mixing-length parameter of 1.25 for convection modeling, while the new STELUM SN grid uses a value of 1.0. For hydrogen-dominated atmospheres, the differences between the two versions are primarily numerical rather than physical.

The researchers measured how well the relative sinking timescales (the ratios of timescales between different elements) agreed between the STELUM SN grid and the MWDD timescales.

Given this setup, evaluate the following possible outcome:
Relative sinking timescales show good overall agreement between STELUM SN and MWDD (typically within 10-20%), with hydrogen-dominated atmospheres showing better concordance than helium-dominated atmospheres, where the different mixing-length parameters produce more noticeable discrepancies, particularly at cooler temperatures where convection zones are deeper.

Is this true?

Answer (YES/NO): NO